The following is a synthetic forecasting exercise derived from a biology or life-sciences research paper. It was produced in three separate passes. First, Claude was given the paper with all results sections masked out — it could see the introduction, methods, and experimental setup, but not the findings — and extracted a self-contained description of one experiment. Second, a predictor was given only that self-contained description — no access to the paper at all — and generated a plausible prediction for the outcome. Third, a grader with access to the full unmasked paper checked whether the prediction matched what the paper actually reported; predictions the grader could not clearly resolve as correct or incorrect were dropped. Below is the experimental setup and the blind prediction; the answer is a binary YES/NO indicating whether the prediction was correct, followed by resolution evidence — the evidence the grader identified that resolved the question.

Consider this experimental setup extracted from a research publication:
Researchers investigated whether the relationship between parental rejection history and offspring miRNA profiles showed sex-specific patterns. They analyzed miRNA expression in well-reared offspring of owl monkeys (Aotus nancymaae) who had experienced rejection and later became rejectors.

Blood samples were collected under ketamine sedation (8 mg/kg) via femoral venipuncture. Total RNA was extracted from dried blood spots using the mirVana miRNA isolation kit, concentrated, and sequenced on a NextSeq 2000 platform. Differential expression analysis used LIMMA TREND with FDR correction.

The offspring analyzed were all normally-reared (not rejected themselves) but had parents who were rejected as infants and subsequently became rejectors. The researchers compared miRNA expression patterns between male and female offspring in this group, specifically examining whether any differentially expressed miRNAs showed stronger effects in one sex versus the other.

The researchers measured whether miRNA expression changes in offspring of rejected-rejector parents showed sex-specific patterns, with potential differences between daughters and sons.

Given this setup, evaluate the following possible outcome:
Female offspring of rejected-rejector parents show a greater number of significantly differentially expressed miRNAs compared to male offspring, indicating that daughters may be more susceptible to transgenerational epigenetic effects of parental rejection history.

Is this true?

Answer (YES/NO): YES